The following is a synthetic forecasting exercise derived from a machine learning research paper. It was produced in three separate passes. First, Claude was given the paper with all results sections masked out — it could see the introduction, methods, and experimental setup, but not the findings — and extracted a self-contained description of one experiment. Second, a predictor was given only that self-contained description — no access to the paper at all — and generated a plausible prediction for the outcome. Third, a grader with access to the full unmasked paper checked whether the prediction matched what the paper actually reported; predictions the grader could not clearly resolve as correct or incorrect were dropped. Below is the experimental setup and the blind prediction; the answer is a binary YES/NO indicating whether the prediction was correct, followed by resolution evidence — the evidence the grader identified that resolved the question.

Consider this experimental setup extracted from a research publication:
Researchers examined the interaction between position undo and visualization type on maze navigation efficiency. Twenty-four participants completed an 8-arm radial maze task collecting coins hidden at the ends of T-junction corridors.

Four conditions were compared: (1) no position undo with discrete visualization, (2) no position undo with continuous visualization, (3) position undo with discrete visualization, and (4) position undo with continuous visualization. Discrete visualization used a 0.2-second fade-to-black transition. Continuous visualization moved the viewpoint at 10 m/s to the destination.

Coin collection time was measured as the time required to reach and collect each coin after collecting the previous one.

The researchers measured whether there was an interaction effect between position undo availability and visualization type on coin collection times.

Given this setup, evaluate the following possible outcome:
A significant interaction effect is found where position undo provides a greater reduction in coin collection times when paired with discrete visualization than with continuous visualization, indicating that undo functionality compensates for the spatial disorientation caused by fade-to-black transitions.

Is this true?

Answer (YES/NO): NO